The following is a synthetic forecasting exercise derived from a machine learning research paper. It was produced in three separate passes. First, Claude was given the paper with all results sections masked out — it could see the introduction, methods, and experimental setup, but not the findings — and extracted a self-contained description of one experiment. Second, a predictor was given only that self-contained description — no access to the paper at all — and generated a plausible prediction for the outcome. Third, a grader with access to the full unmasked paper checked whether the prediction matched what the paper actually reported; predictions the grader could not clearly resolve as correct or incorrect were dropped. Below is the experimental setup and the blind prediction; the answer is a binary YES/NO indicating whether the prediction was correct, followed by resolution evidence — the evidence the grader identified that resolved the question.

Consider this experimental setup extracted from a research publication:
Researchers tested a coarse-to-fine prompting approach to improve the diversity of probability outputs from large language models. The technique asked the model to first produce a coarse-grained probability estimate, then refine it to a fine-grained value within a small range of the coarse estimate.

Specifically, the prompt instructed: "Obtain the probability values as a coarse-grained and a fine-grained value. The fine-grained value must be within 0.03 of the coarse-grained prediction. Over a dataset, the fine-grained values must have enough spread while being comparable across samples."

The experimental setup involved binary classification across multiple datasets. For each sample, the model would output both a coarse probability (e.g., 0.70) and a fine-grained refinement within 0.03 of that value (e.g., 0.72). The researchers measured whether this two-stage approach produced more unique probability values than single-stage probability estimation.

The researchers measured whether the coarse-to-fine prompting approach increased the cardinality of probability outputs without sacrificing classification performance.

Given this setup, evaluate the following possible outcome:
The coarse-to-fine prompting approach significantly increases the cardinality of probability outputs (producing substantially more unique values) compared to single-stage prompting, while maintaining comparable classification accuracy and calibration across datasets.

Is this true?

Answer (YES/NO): NO